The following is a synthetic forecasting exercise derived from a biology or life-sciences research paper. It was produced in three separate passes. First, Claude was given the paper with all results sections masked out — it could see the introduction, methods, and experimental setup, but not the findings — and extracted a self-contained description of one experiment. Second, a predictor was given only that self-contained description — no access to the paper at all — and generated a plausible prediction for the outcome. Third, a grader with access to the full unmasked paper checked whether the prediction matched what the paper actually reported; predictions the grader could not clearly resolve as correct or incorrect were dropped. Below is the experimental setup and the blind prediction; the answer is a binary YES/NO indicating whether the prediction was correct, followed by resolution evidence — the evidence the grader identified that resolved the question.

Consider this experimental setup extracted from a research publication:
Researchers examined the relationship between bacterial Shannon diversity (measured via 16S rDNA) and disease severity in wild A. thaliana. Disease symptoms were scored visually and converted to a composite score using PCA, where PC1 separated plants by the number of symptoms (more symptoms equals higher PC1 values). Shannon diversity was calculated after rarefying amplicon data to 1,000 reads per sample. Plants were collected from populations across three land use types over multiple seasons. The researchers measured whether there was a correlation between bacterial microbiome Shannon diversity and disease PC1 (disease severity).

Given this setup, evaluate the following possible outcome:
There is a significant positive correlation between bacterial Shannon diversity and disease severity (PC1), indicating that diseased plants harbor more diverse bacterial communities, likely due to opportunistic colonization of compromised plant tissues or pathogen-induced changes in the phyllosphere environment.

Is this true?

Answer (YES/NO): NO